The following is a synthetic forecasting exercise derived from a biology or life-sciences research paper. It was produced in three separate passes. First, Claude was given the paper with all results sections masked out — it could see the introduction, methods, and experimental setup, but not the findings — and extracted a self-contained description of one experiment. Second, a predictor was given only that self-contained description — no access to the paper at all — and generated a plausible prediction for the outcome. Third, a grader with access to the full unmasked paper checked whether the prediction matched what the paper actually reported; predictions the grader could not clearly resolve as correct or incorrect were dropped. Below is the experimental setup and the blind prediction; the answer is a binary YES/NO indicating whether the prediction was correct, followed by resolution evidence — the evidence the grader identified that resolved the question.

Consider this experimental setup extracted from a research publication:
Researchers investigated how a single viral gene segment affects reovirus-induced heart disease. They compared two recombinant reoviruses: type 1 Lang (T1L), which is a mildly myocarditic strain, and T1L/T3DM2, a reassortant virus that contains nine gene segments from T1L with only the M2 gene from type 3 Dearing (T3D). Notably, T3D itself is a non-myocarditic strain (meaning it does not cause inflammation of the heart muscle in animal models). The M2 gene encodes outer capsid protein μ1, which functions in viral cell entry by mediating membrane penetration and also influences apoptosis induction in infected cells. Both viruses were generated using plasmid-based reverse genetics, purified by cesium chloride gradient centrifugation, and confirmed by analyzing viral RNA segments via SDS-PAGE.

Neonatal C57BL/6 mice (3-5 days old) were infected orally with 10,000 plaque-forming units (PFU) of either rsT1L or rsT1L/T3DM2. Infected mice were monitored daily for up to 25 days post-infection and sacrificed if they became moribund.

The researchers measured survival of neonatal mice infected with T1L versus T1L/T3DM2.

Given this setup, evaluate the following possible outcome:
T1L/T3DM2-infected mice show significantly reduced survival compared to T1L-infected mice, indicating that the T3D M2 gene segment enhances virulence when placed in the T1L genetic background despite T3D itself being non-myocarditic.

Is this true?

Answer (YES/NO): YES